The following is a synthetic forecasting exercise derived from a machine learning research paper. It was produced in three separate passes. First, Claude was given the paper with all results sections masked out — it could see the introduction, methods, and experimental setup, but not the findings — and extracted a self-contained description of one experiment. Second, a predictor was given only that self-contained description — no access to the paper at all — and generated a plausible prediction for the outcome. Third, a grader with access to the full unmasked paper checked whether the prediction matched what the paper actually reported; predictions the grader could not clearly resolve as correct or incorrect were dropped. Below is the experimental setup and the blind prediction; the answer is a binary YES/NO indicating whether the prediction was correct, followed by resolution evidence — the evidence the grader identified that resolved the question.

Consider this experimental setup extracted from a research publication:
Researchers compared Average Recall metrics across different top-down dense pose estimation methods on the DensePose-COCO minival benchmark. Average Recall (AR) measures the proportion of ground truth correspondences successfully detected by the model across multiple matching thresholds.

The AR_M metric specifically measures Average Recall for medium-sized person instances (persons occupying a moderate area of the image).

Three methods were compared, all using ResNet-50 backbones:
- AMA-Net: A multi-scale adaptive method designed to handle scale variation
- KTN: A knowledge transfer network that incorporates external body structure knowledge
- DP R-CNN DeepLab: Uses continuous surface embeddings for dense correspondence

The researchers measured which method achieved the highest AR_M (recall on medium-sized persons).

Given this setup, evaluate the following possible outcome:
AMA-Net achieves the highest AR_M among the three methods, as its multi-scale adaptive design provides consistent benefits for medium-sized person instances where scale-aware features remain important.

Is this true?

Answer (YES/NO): NO